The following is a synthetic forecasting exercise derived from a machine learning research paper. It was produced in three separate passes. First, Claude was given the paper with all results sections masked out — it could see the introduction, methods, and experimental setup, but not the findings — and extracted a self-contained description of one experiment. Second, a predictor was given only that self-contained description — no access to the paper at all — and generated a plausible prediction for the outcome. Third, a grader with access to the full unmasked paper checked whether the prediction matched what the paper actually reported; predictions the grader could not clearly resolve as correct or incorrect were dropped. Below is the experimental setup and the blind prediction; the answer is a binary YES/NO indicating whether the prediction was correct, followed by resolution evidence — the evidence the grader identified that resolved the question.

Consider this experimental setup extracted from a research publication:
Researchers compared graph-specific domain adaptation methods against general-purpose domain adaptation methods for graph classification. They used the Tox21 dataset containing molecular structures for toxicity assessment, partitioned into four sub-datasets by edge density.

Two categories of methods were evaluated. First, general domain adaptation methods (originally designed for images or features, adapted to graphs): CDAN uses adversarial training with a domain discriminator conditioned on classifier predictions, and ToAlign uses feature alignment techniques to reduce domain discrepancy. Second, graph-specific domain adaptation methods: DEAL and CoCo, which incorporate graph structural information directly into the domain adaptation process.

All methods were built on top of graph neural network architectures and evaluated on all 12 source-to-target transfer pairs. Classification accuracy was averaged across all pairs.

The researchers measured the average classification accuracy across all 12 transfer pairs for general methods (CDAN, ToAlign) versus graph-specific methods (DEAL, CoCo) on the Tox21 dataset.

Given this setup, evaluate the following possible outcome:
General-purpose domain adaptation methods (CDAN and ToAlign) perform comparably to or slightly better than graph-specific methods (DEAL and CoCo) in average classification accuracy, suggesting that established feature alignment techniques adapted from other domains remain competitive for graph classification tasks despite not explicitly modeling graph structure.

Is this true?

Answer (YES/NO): NO